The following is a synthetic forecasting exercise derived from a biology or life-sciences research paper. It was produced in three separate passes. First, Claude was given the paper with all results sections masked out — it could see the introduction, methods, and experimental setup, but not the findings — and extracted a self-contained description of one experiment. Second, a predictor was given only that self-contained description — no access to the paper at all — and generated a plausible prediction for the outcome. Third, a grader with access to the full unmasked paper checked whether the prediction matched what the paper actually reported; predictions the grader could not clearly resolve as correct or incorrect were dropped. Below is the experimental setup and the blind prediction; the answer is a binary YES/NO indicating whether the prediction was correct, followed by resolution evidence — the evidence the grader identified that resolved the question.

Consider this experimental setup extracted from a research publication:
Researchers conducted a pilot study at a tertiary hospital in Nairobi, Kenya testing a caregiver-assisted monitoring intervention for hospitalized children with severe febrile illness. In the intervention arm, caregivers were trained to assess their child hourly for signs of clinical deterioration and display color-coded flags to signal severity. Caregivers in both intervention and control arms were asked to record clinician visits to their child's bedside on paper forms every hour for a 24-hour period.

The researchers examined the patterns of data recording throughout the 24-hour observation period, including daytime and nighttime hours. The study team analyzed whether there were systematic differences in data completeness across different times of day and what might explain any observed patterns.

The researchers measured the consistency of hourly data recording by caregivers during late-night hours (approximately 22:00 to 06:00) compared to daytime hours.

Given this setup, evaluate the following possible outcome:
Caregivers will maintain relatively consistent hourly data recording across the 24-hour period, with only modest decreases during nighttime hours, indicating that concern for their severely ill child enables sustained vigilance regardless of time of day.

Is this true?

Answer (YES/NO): NO